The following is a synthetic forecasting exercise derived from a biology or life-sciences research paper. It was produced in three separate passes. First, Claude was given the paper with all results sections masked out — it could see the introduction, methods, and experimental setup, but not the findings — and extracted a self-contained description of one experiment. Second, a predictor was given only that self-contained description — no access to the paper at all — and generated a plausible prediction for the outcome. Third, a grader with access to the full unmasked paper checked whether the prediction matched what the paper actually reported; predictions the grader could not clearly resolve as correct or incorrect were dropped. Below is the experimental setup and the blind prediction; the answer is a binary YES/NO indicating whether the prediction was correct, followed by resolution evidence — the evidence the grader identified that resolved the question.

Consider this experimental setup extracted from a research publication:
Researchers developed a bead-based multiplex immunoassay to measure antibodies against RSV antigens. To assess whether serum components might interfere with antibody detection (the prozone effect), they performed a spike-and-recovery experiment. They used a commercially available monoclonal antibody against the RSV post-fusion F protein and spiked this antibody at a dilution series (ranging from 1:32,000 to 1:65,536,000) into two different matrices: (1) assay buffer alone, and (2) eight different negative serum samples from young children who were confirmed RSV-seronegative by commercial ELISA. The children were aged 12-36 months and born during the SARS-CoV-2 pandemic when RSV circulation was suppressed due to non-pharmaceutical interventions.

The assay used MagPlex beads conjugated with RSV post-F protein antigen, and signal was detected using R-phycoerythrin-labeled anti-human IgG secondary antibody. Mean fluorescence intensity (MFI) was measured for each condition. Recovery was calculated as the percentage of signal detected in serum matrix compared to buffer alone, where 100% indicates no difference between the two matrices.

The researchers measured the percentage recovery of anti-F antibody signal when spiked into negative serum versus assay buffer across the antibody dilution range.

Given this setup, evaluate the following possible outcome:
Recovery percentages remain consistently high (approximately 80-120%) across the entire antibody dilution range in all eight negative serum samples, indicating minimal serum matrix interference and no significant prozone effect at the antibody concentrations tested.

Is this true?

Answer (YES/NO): YES